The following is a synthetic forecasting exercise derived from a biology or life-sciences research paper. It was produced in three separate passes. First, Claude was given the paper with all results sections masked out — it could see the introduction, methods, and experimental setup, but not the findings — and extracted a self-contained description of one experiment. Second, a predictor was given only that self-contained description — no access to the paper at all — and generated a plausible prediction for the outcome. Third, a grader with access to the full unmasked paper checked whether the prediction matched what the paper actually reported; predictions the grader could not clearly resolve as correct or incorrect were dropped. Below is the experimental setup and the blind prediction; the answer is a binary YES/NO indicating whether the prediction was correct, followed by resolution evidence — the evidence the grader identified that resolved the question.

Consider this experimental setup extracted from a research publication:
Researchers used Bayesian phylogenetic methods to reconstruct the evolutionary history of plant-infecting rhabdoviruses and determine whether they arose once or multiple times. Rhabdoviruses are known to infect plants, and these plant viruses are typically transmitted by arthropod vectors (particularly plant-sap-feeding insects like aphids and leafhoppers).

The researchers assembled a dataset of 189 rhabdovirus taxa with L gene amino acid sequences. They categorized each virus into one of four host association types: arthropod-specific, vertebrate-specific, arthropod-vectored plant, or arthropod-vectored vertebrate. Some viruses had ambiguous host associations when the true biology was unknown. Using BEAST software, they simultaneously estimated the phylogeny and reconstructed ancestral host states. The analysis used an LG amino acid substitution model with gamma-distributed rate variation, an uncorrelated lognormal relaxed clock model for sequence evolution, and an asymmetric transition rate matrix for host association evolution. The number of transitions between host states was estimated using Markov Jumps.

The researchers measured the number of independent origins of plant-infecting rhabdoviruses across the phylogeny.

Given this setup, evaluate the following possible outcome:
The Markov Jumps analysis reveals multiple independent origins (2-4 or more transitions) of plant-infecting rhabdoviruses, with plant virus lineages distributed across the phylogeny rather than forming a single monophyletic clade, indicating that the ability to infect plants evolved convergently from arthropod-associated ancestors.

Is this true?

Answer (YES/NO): NO